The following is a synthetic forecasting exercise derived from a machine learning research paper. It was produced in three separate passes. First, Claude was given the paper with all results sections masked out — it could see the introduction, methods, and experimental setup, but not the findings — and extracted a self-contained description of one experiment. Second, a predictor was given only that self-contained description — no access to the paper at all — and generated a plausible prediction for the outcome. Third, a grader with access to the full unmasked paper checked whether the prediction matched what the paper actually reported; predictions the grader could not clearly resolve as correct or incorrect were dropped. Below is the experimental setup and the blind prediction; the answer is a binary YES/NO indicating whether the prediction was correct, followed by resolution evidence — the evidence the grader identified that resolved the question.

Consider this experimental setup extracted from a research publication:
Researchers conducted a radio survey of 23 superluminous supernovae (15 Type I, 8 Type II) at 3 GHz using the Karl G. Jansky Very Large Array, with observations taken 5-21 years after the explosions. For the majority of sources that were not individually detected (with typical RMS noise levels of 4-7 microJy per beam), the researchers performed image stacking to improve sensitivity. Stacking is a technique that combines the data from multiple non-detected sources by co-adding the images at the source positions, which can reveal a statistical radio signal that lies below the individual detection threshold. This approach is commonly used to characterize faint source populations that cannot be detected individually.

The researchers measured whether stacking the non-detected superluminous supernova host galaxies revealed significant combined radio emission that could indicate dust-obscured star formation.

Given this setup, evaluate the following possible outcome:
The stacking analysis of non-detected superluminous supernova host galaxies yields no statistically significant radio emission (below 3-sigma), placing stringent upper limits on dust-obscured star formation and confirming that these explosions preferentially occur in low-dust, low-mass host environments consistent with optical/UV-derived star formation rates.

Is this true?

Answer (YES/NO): YES